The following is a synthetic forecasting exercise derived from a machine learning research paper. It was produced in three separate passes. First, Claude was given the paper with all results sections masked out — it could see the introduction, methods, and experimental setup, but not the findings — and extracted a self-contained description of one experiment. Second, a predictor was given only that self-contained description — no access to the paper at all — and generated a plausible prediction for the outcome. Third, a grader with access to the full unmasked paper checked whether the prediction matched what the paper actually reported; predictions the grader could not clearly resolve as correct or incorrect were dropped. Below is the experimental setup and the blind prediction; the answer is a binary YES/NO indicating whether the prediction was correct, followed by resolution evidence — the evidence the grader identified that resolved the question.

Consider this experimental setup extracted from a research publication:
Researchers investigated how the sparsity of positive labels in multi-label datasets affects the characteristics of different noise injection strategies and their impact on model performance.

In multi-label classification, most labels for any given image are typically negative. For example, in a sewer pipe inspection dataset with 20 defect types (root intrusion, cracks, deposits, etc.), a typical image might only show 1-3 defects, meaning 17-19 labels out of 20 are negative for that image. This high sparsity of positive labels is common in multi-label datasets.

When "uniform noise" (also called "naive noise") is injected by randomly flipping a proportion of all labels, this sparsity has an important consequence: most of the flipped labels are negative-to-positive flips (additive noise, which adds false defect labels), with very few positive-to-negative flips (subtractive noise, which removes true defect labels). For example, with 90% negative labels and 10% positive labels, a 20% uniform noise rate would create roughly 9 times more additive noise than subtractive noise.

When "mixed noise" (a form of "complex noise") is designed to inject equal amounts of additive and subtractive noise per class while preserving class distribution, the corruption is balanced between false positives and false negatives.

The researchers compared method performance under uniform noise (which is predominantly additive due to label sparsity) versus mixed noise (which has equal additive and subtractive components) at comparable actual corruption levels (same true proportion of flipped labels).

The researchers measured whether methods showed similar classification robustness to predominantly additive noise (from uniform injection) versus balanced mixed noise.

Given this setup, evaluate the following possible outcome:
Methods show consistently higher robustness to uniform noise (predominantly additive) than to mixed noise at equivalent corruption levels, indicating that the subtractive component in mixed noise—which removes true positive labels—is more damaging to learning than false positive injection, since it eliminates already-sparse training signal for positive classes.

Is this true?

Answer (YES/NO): YES